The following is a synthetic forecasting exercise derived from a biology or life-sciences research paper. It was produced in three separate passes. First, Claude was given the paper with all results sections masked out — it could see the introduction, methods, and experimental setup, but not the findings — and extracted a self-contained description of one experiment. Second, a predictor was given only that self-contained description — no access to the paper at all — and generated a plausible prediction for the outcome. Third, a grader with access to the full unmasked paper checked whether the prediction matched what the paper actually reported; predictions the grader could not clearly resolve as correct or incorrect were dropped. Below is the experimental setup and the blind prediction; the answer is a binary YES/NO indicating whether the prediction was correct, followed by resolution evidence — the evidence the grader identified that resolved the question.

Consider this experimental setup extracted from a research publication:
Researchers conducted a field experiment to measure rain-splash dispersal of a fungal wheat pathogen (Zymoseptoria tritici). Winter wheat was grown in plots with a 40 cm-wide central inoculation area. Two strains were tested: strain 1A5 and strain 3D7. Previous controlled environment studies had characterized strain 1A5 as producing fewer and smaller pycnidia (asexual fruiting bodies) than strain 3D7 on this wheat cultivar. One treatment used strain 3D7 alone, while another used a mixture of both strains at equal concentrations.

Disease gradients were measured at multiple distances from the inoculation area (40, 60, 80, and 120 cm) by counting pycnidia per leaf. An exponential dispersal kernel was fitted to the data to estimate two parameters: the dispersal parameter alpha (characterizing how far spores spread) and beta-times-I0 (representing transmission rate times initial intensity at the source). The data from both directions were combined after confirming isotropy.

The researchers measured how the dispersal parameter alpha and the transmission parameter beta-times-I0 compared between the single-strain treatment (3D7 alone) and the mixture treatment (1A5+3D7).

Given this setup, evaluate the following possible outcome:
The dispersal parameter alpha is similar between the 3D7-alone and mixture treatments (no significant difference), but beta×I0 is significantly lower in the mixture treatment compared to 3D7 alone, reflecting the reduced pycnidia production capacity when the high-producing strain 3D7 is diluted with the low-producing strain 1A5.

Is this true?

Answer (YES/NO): NO